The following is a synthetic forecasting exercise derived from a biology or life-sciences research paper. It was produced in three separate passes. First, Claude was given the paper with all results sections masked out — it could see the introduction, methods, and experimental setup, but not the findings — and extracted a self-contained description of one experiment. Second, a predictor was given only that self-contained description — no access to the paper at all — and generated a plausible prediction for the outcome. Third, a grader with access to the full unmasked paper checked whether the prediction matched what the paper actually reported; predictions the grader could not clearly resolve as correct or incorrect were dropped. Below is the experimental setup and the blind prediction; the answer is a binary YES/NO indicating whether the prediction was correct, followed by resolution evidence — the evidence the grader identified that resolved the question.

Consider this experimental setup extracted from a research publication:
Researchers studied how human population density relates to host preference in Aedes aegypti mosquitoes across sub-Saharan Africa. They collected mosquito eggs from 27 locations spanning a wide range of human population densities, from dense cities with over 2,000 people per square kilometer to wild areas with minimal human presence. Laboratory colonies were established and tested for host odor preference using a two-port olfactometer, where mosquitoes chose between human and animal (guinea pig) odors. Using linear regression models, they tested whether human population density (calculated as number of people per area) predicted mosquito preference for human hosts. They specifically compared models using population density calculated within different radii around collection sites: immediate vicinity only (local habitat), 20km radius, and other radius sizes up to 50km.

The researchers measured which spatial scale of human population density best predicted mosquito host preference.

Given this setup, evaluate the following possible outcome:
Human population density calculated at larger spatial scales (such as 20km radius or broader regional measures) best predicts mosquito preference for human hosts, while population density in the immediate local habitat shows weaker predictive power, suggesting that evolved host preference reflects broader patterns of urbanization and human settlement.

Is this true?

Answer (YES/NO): YES